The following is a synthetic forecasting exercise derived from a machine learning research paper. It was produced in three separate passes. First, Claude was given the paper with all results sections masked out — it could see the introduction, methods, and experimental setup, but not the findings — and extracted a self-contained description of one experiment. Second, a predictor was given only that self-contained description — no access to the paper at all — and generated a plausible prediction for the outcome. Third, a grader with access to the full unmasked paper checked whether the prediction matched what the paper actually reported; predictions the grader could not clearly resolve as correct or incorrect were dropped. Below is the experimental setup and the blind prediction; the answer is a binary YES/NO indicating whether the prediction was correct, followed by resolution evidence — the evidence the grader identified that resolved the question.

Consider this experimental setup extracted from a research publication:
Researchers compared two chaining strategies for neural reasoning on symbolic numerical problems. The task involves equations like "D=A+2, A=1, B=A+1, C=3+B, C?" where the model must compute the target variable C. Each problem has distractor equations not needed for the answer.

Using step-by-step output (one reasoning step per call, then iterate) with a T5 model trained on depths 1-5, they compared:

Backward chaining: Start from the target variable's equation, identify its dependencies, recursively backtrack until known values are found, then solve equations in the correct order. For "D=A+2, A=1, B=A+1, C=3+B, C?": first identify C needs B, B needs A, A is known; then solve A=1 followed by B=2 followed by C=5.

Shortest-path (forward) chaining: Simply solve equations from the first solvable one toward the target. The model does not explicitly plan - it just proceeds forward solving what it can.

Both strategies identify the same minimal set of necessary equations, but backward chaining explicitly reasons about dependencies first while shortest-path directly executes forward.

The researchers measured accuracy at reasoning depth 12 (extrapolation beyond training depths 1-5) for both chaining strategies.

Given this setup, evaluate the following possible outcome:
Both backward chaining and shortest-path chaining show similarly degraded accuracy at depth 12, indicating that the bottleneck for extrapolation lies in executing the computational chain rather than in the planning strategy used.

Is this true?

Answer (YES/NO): NO